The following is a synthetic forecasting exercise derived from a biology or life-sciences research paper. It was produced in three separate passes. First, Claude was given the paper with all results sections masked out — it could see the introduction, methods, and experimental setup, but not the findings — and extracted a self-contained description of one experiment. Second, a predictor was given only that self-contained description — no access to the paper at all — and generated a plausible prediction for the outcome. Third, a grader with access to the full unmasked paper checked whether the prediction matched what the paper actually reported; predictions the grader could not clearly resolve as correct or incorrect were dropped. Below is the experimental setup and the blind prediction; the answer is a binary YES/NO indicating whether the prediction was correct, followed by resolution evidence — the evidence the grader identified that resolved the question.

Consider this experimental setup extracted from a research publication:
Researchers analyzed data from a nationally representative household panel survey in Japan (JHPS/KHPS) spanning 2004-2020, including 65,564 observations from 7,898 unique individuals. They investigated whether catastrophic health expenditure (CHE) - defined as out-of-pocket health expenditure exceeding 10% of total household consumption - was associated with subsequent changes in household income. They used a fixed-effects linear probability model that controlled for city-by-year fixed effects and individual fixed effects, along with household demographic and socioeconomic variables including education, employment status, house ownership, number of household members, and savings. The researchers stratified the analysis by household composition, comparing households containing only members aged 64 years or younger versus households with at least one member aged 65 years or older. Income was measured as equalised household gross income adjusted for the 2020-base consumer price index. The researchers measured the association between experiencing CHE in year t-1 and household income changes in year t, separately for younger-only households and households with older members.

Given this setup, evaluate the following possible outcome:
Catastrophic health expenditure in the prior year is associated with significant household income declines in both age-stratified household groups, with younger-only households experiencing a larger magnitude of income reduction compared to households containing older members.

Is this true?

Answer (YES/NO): NO